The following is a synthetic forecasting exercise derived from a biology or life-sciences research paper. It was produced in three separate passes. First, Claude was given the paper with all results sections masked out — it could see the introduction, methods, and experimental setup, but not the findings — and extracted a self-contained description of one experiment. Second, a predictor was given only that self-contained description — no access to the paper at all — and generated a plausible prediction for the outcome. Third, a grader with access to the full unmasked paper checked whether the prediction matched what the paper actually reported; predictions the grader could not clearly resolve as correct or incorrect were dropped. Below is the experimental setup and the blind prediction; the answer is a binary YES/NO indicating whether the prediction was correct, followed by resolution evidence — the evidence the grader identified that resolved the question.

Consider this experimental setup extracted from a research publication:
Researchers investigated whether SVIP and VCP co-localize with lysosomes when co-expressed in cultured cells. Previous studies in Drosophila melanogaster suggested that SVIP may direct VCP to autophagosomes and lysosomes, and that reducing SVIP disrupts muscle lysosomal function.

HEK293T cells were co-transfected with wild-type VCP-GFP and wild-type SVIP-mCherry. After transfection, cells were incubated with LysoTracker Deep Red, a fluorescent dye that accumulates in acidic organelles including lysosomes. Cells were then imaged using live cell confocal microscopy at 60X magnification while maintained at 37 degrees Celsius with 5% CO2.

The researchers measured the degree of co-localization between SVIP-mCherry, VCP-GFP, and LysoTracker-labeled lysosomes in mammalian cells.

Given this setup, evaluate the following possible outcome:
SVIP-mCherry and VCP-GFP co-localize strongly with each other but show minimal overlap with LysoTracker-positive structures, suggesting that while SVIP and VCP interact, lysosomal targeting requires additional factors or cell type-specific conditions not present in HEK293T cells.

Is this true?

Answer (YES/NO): NO